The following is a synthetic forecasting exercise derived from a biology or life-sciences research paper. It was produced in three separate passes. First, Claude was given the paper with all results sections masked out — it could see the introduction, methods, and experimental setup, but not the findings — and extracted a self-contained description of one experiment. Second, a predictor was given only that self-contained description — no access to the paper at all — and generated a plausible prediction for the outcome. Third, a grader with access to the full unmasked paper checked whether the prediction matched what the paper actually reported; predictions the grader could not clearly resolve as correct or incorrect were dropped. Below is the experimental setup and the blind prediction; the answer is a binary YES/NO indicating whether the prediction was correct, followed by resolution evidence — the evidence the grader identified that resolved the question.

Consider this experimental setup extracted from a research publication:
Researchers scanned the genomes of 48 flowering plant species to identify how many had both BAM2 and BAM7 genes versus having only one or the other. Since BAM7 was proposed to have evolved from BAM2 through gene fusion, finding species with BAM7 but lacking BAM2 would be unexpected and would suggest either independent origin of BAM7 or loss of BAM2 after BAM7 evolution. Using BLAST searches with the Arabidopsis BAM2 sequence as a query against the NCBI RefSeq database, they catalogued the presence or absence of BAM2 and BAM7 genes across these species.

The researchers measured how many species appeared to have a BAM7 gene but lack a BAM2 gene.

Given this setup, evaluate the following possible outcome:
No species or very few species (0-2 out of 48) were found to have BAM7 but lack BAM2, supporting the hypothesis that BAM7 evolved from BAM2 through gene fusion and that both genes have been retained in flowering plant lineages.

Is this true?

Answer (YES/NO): NO